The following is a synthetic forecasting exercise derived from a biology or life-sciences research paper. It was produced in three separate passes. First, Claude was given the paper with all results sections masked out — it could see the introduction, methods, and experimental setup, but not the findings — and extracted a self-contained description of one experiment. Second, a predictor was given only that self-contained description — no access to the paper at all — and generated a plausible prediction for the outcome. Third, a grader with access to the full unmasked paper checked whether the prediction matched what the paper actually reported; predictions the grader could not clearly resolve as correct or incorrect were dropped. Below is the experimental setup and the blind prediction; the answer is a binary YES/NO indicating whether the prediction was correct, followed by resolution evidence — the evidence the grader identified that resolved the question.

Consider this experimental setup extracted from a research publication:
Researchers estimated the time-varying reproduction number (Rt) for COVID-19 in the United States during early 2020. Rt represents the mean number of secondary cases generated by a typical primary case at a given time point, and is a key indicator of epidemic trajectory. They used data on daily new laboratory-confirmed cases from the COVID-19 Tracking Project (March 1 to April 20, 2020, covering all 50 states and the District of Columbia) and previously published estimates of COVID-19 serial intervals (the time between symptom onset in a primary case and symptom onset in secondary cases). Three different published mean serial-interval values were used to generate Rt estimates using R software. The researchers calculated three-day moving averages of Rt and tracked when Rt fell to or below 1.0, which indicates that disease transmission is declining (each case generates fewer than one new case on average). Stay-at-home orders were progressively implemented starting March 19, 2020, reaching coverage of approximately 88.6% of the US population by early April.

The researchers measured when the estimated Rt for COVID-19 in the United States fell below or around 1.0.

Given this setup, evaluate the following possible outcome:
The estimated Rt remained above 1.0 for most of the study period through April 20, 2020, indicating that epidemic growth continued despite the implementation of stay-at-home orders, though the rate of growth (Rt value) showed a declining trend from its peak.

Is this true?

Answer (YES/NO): NO